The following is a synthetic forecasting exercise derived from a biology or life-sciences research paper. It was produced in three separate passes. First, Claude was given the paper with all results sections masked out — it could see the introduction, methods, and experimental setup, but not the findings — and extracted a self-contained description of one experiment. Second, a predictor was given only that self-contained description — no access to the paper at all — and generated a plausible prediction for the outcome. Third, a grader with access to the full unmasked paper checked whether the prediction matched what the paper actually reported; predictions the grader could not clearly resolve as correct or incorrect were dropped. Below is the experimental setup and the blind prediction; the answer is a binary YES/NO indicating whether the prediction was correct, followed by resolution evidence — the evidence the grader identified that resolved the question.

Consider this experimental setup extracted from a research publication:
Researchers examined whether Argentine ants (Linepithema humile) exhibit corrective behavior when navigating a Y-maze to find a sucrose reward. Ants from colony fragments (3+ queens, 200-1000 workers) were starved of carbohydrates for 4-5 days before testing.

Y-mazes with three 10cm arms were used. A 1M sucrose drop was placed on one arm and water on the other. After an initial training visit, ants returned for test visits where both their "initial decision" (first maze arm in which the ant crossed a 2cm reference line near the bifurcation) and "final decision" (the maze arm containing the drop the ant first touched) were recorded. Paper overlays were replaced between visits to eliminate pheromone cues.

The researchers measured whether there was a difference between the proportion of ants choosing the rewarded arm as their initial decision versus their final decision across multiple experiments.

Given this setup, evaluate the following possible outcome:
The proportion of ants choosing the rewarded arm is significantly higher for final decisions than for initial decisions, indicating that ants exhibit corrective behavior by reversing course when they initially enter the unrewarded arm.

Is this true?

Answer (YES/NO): NO